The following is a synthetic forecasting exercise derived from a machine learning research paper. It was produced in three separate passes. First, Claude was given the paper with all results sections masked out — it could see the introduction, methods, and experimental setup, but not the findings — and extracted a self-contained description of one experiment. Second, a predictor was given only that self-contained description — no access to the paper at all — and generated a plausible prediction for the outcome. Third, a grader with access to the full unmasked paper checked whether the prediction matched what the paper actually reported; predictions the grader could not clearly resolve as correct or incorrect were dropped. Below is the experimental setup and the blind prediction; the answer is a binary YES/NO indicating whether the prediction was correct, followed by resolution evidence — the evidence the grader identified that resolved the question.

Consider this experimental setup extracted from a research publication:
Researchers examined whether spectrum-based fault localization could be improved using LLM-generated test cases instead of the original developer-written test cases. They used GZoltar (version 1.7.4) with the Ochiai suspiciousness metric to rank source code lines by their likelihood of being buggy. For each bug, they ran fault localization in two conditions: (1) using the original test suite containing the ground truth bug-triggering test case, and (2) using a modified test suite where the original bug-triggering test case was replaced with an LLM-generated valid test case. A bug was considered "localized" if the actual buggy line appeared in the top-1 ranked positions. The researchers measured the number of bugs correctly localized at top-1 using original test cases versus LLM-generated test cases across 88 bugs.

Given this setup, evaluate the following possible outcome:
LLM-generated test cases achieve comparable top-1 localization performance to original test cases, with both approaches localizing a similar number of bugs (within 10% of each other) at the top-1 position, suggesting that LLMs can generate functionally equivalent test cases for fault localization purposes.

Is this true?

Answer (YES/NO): YES